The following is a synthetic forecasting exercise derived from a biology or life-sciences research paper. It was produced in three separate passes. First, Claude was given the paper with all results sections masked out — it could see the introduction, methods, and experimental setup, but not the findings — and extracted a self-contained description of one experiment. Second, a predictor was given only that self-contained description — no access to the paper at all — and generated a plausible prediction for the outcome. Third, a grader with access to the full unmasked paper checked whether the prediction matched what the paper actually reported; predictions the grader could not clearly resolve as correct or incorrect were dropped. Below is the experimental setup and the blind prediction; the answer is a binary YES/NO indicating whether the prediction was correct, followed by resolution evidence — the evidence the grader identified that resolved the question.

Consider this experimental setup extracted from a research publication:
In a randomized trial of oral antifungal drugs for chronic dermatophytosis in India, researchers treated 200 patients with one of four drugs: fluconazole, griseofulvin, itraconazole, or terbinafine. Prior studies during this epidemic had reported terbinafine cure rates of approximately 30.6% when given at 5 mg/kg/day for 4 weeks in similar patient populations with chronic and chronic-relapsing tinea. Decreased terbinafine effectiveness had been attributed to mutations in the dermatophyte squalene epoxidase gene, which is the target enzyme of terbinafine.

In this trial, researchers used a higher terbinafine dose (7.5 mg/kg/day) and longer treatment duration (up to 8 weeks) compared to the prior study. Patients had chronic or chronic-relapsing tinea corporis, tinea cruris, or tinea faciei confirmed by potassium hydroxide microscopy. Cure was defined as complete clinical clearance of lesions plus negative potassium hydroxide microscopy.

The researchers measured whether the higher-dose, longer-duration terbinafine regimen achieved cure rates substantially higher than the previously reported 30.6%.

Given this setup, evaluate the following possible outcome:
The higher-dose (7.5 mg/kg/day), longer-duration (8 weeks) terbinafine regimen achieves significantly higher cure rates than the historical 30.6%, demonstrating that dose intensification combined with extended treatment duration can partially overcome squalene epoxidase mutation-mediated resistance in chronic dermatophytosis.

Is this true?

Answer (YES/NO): NO